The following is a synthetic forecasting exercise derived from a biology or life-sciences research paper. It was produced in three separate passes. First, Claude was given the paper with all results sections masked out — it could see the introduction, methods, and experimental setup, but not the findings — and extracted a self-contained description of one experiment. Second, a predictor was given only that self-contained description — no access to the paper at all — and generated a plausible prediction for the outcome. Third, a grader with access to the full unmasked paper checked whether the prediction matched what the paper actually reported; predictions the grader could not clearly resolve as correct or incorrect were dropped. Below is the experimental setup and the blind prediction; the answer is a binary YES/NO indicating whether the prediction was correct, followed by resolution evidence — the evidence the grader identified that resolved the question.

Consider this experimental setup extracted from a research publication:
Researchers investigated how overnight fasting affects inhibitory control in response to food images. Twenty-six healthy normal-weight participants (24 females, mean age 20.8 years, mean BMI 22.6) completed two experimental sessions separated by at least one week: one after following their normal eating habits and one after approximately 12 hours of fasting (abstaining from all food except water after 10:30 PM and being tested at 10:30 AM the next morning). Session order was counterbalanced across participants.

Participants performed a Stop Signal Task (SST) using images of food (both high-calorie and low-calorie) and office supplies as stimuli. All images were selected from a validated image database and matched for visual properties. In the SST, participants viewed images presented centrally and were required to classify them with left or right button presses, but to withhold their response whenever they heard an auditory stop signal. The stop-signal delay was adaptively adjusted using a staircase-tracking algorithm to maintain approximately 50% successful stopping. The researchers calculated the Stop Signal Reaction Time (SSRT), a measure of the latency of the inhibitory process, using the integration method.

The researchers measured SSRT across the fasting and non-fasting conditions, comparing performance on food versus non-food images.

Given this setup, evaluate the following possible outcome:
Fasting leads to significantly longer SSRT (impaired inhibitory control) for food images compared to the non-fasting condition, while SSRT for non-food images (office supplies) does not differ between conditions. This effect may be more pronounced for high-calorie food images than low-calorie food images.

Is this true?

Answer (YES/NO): NO